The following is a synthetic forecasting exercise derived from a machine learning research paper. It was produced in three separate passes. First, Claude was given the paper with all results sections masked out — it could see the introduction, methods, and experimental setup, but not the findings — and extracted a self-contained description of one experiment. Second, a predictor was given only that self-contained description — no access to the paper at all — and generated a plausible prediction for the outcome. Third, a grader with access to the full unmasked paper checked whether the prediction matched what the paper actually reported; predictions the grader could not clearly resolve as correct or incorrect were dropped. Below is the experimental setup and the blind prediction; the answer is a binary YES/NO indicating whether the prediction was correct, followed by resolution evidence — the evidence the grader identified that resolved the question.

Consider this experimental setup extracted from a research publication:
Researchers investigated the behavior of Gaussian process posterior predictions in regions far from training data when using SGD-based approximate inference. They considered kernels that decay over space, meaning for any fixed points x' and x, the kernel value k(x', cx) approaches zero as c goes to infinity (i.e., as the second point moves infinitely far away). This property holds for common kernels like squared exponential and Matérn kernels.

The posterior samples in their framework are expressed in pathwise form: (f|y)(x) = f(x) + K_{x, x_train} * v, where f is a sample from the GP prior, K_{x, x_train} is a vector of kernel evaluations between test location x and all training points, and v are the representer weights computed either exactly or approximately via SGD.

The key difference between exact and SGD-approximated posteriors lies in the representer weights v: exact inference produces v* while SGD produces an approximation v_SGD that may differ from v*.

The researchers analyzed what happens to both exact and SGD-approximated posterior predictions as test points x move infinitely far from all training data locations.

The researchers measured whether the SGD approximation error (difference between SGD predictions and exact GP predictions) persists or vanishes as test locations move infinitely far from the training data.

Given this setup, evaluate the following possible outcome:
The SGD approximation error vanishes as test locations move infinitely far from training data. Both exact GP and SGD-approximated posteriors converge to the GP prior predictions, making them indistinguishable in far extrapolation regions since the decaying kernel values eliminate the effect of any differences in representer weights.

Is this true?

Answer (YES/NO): YES